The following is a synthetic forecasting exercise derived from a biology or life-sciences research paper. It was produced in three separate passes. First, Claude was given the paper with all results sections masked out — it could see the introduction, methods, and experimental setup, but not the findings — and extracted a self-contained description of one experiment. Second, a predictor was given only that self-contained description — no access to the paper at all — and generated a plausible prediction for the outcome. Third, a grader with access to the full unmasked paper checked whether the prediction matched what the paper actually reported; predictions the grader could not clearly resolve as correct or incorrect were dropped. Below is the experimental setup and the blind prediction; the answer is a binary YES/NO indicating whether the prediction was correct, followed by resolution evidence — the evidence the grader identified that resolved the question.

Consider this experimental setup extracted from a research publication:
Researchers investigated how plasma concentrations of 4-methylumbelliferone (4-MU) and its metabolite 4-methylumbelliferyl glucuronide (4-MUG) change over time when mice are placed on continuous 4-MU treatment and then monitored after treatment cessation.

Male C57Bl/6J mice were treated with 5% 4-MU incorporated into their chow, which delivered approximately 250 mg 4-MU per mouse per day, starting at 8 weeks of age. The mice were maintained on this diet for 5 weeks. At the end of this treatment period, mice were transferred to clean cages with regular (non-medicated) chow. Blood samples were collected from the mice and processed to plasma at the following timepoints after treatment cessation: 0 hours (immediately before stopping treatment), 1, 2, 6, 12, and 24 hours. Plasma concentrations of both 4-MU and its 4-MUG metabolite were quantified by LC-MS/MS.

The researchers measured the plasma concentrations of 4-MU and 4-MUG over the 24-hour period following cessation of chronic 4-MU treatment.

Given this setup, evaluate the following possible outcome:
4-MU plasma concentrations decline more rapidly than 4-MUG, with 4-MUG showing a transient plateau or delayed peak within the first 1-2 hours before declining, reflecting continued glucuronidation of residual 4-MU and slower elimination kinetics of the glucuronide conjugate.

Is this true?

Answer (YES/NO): YES